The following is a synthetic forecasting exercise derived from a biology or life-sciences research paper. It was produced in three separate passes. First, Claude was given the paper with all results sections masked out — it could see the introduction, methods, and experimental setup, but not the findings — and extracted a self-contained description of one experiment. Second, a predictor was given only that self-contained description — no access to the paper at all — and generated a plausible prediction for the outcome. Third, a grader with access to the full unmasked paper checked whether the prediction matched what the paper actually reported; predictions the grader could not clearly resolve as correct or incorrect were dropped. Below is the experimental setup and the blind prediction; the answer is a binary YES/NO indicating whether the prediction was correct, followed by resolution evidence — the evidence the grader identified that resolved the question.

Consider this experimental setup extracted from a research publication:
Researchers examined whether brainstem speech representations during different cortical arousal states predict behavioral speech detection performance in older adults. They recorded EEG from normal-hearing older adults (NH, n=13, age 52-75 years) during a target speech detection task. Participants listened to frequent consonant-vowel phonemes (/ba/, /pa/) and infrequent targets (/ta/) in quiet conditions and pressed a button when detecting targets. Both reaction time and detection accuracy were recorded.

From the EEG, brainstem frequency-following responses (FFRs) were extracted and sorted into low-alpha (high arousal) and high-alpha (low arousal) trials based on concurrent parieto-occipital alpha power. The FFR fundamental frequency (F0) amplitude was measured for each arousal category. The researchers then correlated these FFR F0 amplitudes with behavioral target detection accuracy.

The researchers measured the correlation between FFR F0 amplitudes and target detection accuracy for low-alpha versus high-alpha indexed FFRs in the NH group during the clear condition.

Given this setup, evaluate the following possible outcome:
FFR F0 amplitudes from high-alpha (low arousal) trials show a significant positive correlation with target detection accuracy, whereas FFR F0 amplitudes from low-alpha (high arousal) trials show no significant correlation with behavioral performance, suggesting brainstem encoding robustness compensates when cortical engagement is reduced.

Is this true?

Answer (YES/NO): NO